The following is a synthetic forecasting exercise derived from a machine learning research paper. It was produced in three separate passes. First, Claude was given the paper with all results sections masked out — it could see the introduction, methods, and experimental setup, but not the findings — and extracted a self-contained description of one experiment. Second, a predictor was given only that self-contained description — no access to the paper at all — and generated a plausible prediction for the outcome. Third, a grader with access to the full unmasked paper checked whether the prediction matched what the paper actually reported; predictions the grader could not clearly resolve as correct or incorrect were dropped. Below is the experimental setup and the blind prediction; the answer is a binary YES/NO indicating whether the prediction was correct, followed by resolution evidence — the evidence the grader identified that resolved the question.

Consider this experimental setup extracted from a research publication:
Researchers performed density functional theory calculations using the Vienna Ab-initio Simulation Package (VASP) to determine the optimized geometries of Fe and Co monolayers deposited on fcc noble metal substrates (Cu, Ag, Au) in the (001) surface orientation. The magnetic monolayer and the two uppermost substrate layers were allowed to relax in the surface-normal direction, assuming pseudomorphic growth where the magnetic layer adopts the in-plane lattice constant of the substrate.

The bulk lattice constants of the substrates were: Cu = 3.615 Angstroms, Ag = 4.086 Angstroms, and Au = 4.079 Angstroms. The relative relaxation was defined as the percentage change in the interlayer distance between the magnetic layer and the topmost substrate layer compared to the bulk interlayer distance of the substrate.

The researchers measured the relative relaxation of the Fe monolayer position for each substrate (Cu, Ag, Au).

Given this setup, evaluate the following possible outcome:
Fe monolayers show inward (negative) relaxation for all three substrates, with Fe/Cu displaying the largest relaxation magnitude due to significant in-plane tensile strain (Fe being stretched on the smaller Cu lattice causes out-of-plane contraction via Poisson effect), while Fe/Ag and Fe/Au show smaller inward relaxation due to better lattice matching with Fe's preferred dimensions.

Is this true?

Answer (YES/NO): NO